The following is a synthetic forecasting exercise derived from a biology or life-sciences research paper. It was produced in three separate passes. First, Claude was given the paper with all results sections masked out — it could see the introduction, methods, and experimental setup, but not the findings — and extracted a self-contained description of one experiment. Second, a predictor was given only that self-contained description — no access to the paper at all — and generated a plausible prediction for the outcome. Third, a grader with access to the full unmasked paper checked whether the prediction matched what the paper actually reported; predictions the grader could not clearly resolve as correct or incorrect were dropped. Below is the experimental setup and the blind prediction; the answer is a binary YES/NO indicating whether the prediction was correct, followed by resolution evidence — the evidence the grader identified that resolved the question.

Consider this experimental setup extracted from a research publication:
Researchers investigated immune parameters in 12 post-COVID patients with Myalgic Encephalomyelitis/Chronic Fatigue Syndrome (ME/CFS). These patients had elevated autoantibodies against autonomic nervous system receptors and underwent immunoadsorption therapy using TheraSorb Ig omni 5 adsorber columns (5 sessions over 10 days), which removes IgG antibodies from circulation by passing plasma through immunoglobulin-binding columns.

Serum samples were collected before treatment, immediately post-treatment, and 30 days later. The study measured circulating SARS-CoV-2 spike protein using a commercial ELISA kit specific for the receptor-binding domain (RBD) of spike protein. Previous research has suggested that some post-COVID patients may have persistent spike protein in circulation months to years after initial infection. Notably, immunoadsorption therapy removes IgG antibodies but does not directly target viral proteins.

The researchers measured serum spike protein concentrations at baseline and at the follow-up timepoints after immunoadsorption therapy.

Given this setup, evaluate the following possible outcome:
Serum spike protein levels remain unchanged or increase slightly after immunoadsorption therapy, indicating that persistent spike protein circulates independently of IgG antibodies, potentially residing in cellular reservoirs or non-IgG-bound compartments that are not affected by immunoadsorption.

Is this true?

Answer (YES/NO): NO